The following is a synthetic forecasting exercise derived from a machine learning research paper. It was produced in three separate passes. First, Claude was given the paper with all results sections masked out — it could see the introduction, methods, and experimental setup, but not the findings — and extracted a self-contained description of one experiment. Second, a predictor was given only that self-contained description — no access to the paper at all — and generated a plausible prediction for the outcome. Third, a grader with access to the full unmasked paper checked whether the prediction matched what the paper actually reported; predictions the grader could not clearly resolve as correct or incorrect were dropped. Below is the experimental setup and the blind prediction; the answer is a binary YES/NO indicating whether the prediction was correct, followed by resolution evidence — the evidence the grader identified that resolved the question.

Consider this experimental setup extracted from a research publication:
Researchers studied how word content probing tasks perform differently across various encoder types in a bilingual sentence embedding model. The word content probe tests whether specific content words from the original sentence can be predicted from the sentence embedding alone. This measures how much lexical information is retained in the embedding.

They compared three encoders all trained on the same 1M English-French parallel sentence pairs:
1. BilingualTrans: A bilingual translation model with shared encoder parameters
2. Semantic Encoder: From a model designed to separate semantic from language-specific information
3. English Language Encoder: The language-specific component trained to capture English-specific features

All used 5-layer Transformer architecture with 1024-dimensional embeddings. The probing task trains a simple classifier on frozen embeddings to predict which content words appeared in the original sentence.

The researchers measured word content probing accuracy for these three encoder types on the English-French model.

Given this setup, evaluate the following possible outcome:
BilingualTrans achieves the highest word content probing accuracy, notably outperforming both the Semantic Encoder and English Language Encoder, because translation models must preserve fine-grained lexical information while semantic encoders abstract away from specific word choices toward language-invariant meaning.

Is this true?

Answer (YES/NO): NO